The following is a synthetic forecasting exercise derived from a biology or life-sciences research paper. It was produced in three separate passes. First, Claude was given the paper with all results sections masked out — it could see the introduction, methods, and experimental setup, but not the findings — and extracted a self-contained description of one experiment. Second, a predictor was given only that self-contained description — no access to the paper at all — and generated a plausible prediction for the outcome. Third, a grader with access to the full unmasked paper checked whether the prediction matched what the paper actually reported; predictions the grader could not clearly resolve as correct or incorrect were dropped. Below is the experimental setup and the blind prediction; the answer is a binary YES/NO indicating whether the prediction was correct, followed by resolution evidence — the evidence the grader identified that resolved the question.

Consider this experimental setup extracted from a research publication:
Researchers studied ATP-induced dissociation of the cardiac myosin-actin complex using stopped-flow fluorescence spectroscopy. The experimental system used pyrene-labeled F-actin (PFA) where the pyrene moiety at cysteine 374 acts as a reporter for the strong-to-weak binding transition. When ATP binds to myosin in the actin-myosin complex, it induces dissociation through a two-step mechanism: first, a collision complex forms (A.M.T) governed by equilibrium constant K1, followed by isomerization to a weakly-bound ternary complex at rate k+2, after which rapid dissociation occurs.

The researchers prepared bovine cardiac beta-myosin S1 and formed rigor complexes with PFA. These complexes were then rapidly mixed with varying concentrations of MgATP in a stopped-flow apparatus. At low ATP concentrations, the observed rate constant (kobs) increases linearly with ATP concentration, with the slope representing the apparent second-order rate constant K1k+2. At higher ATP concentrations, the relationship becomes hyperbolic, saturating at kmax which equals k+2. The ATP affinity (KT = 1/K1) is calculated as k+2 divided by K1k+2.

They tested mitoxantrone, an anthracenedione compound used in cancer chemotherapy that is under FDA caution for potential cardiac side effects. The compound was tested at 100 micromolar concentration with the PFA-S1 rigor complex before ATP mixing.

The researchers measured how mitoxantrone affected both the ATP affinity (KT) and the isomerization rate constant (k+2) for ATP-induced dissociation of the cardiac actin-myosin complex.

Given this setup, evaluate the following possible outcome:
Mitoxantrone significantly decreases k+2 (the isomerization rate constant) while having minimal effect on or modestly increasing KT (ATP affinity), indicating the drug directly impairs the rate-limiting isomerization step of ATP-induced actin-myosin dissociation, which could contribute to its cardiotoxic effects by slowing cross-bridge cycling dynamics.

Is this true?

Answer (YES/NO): NO